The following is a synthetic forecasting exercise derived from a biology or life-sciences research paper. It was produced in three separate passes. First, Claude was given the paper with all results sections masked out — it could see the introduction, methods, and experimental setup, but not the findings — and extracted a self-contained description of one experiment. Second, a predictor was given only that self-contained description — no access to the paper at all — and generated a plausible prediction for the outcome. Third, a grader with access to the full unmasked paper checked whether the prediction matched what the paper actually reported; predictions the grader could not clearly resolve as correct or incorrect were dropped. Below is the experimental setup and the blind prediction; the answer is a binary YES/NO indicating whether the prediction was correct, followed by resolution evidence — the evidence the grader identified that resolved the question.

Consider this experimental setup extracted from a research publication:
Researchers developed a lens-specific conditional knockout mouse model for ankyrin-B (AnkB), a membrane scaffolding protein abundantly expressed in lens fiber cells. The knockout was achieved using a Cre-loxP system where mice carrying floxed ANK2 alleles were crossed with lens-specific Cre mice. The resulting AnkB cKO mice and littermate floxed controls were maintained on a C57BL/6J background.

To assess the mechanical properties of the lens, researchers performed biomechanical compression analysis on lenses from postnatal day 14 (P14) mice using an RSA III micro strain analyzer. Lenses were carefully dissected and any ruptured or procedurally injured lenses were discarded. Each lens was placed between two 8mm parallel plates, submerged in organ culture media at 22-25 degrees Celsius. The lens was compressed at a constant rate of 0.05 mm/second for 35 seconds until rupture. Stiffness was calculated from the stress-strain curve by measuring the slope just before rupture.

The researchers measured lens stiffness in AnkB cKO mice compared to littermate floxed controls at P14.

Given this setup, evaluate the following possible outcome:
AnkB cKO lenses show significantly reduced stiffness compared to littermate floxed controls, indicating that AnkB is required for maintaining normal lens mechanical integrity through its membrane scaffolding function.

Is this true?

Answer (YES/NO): YES